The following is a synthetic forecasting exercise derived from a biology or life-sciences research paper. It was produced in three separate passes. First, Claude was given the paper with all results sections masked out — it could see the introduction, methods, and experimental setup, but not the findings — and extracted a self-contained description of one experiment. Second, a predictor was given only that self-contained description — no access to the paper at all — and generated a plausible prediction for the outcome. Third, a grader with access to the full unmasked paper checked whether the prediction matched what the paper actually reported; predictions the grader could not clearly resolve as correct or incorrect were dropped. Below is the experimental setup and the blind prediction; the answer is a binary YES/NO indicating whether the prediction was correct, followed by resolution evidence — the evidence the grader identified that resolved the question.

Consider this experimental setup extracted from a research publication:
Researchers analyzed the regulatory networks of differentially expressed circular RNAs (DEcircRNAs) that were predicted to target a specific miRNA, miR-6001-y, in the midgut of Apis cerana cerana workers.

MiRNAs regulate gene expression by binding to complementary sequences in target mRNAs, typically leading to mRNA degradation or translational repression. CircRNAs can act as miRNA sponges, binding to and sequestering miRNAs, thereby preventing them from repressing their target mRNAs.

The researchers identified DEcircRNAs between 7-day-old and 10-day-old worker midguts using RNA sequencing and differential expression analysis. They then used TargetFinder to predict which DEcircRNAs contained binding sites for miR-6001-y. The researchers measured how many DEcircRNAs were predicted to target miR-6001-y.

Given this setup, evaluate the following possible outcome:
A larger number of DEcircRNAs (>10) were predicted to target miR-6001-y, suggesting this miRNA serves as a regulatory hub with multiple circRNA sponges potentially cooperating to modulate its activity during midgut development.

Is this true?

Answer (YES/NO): NO